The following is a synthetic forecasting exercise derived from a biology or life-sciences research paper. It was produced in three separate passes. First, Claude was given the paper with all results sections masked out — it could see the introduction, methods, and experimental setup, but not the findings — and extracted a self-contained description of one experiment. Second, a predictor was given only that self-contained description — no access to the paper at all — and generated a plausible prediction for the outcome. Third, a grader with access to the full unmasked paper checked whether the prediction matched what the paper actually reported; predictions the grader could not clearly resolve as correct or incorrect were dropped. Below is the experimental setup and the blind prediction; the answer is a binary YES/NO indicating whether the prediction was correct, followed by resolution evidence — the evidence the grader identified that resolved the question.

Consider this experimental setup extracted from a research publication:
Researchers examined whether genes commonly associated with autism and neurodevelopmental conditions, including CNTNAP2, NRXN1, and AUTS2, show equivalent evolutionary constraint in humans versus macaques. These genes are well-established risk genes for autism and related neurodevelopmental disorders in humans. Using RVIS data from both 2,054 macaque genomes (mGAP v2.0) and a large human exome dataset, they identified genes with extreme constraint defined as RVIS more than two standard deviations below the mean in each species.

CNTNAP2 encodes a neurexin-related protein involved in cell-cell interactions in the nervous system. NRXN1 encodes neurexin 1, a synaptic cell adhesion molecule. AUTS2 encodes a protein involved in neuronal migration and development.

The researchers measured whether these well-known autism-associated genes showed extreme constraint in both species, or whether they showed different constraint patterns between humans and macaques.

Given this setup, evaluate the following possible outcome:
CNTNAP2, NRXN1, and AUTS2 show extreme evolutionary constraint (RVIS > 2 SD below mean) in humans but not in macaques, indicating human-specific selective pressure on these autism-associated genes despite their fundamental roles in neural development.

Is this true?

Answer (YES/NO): YES